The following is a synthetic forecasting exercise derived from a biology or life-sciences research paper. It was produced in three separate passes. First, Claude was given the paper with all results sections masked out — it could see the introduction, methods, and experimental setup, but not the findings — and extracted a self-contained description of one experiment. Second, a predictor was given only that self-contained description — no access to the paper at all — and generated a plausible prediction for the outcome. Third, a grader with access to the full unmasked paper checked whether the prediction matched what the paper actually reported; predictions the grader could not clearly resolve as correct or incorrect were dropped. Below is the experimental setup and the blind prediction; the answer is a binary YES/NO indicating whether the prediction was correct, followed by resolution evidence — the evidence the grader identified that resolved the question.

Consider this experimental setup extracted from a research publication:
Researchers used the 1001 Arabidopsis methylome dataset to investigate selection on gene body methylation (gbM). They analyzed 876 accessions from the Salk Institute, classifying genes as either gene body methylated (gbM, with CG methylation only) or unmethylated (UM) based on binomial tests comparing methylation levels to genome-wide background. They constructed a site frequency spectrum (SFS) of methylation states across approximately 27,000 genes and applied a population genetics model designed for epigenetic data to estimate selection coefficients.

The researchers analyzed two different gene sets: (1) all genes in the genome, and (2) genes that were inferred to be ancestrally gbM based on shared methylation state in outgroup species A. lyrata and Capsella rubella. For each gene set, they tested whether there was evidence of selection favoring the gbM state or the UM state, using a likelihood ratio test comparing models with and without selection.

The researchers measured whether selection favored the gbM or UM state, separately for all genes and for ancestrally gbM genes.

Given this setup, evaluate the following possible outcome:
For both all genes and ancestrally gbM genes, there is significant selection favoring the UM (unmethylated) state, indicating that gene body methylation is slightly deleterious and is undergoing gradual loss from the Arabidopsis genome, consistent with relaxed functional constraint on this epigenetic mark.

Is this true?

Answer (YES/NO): NO